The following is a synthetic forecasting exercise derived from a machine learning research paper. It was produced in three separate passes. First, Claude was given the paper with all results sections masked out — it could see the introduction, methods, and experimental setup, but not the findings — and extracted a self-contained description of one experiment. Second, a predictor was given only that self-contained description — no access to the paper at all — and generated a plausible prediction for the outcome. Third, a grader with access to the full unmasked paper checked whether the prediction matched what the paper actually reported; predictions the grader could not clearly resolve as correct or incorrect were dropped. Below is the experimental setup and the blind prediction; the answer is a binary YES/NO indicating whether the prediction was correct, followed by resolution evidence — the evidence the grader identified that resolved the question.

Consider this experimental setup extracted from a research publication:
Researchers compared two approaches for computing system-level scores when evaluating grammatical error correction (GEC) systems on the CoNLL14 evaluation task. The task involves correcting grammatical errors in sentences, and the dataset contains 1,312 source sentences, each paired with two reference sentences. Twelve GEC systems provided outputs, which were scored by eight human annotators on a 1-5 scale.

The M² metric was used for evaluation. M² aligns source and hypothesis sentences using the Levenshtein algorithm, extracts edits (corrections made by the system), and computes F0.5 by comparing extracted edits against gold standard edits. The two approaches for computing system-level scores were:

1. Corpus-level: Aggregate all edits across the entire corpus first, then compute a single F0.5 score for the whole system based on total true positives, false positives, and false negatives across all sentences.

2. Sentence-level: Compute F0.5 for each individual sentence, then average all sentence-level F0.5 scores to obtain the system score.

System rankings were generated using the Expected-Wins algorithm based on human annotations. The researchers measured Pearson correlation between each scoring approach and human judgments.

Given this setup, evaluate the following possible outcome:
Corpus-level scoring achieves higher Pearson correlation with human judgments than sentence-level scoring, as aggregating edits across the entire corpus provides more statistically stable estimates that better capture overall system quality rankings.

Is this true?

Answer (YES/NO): NO